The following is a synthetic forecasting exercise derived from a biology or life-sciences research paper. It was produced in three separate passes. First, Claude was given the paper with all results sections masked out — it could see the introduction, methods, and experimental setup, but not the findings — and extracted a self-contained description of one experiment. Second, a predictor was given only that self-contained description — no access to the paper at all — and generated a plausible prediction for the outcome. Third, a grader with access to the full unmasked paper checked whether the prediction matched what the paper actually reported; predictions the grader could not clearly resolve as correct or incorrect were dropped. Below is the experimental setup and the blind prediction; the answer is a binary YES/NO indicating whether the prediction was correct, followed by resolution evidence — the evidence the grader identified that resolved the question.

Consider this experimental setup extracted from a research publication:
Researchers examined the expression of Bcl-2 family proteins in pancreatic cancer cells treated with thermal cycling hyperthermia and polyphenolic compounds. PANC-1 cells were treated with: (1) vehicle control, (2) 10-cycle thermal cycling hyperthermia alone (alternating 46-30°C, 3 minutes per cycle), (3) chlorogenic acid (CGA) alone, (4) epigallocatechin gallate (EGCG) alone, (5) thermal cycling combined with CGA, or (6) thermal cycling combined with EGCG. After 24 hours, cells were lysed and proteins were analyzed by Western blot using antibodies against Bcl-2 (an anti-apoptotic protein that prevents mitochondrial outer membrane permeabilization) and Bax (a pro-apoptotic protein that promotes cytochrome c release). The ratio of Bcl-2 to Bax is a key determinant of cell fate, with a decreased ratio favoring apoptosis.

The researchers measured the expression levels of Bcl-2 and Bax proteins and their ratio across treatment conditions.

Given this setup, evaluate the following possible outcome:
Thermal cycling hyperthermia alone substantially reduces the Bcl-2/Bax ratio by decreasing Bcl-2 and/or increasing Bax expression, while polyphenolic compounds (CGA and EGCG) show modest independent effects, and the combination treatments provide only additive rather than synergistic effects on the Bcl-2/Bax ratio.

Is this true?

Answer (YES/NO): NO